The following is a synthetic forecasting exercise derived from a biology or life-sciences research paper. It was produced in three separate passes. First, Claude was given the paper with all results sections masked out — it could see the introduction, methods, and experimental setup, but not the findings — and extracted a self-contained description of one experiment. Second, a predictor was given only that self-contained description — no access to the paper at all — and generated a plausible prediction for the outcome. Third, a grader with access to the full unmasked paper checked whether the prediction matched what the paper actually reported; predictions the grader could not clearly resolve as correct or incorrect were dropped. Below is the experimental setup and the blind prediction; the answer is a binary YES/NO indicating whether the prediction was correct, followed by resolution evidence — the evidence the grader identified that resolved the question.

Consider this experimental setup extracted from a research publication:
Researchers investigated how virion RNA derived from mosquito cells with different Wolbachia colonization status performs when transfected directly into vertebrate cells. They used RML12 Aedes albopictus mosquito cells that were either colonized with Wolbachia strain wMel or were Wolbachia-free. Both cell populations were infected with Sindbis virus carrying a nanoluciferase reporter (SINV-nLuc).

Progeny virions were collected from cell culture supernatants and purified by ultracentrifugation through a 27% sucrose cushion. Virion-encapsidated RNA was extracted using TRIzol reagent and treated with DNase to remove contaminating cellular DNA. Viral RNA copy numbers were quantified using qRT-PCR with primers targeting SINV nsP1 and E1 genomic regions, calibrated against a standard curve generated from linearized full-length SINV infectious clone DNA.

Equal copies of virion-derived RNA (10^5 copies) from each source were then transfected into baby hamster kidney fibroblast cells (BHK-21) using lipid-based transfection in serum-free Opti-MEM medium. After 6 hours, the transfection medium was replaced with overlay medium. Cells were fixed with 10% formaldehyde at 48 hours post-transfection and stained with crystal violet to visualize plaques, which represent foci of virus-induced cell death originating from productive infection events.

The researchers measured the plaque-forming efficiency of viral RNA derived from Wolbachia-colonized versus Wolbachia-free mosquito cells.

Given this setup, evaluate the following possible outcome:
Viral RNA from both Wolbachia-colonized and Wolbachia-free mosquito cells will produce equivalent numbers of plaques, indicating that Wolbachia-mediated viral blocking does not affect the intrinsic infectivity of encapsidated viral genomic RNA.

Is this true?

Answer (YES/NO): NO